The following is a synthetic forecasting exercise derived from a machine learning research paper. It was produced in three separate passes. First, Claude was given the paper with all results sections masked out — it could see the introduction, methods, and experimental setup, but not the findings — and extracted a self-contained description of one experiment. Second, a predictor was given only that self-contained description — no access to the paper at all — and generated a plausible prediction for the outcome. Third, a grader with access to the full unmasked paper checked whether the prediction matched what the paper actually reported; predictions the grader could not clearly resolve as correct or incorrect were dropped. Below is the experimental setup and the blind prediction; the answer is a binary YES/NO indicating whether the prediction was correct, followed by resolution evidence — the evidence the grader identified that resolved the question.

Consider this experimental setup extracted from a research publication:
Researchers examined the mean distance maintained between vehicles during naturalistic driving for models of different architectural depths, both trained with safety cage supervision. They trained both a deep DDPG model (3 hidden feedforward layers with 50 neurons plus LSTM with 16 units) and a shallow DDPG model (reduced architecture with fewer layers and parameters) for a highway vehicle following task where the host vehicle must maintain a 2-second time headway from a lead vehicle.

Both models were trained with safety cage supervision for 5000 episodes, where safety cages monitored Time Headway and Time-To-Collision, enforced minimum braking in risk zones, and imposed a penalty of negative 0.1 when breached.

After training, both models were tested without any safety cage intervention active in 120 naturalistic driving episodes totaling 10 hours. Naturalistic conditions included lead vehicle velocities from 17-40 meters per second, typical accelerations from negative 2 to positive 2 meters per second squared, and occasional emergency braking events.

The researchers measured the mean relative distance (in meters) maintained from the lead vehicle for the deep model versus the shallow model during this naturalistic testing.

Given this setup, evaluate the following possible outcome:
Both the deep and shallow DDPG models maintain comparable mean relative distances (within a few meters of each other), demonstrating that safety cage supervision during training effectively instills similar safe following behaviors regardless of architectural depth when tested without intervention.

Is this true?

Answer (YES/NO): YES